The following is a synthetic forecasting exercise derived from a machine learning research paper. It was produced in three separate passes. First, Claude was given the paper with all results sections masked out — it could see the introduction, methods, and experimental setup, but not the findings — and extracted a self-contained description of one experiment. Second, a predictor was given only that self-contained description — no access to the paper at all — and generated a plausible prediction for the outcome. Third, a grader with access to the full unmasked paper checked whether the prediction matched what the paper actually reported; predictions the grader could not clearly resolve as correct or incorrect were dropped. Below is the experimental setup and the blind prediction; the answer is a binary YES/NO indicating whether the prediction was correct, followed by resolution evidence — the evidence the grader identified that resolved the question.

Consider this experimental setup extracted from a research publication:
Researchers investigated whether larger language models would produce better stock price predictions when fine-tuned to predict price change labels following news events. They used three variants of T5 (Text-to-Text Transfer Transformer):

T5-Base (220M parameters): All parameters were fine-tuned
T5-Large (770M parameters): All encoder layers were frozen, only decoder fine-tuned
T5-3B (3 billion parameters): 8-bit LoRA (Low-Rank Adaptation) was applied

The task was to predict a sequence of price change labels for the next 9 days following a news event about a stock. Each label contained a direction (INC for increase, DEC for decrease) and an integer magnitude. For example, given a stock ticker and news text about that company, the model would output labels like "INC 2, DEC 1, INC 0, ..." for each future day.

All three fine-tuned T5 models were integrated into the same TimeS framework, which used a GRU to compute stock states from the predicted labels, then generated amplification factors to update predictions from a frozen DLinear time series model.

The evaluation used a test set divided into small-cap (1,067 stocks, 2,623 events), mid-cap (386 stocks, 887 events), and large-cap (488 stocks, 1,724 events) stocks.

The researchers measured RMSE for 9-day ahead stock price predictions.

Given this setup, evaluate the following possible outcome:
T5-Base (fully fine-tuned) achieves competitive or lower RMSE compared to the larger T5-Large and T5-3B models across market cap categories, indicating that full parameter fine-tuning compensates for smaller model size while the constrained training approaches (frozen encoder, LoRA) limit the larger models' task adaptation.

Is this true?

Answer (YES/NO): YES